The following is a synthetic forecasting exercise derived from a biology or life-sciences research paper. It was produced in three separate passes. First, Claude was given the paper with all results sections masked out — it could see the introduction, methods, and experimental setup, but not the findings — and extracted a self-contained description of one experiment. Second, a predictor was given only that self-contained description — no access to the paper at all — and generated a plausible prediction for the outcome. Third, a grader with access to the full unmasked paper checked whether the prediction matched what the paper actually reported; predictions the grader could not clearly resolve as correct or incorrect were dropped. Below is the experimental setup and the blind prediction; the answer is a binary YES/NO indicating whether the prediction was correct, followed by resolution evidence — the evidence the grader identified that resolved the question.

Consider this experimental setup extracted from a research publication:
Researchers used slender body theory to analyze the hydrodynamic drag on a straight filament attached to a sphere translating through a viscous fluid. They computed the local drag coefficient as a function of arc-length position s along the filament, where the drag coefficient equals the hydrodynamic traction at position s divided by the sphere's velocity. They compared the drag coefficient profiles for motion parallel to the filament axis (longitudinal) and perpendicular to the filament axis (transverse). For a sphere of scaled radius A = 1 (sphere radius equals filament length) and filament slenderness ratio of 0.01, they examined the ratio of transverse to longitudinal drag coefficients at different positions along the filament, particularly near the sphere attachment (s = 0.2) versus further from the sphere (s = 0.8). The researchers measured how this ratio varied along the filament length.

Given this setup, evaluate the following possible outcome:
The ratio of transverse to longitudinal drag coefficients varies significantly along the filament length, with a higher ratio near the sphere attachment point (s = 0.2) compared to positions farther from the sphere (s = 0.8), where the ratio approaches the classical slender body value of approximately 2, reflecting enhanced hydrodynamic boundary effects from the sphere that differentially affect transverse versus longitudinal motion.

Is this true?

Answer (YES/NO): NO